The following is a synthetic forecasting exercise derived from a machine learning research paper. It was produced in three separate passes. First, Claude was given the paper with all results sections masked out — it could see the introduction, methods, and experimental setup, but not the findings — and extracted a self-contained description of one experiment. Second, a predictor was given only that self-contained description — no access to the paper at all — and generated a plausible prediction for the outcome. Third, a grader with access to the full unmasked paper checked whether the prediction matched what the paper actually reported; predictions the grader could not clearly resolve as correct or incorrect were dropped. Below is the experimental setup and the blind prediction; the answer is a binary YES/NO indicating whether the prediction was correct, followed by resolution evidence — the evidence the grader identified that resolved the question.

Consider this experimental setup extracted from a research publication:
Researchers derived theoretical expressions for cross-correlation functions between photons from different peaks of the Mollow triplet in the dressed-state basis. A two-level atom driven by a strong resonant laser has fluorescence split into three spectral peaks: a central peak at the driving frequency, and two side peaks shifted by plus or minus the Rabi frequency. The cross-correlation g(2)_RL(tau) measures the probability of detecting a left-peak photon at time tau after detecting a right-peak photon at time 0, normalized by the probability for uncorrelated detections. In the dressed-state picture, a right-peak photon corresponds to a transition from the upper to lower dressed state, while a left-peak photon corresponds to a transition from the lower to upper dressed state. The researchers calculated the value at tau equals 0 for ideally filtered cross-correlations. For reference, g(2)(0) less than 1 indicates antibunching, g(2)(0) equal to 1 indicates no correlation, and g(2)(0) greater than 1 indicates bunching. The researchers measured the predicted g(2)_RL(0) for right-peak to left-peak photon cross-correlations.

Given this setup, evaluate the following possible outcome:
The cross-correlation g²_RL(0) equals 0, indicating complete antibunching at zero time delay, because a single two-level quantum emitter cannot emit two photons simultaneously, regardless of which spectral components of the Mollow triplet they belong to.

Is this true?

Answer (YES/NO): NO